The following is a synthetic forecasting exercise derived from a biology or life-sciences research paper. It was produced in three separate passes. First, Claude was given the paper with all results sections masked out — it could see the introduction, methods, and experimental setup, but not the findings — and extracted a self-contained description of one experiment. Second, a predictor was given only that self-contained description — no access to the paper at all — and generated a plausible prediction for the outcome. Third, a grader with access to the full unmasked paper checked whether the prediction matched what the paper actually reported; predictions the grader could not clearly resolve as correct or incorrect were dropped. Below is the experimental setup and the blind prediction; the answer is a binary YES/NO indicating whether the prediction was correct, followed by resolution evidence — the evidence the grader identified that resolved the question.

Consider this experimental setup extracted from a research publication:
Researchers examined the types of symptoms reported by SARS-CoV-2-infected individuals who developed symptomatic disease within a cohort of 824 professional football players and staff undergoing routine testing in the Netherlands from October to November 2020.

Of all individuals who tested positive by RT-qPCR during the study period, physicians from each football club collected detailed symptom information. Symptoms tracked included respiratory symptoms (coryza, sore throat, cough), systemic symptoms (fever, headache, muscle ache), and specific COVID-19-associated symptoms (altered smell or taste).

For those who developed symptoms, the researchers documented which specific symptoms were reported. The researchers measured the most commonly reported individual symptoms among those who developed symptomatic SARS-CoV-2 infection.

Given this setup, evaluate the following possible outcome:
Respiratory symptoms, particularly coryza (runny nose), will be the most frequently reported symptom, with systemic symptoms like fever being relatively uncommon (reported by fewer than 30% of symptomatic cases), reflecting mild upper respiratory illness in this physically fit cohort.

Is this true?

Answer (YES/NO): NO